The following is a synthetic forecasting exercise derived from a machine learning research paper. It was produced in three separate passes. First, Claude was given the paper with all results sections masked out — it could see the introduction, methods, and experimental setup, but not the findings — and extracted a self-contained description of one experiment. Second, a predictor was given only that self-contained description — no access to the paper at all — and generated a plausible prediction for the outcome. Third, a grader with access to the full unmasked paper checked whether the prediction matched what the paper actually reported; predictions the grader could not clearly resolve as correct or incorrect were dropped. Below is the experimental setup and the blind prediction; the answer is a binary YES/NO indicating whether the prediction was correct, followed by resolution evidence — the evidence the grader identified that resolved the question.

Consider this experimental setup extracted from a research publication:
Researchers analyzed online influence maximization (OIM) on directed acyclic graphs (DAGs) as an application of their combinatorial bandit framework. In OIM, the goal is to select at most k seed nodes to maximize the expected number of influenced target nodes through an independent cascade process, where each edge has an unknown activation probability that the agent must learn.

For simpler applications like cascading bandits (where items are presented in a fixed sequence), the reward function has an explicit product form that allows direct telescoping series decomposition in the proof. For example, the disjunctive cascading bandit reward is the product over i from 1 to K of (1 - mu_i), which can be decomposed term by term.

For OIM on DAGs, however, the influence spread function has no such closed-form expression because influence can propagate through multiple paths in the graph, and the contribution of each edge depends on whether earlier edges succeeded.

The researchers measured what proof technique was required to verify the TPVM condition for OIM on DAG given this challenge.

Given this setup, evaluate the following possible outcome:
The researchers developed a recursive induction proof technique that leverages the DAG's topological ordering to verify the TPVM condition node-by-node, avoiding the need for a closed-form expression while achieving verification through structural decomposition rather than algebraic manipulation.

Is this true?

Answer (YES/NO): NO